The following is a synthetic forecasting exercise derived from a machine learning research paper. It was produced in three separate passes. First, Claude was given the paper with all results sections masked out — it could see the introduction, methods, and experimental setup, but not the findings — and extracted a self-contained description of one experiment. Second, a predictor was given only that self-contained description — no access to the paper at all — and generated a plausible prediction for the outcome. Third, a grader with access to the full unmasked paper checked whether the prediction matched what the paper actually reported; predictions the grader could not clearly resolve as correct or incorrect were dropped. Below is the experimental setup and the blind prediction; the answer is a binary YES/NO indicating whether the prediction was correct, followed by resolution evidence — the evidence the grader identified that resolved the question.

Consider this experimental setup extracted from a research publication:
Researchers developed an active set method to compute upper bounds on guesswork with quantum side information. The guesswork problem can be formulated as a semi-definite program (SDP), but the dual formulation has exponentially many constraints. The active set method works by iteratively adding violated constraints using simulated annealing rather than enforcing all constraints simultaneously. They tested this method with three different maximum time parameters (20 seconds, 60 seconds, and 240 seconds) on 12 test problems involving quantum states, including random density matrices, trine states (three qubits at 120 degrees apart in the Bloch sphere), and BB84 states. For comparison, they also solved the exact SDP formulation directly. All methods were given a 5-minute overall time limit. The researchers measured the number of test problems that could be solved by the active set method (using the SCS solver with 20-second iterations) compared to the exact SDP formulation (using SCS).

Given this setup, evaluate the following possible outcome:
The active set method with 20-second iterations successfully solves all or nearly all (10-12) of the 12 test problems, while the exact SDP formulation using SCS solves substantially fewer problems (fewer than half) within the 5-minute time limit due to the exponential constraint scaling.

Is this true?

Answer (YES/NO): NO